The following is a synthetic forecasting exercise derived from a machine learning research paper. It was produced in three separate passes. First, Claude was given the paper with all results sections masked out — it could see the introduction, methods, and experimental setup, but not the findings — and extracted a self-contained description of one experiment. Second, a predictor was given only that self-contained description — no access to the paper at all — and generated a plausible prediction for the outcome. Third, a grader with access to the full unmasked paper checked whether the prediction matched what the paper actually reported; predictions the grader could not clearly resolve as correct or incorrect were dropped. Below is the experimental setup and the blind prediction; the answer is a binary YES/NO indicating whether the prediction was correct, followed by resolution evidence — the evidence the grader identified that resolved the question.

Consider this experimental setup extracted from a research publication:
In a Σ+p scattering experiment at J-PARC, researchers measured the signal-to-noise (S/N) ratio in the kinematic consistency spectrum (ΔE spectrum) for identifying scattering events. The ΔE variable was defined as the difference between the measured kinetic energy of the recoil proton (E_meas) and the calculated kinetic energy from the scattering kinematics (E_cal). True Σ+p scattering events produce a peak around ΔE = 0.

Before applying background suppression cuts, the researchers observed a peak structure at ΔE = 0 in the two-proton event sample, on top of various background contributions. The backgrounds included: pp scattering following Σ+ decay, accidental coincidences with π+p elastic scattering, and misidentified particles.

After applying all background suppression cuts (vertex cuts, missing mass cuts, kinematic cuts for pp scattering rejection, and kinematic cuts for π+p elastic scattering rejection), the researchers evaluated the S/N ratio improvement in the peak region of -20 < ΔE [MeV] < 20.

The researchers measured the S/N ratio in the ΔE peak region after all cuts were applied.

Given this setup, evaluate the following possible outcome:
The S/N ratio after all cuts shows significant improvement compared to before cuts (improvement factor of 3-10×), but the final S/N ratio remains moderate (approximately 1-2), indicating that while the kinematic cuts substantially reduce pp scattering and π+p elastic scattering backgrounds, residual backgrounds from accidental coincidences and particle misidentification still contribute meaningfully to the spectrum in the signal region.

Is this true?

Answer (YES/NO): YES